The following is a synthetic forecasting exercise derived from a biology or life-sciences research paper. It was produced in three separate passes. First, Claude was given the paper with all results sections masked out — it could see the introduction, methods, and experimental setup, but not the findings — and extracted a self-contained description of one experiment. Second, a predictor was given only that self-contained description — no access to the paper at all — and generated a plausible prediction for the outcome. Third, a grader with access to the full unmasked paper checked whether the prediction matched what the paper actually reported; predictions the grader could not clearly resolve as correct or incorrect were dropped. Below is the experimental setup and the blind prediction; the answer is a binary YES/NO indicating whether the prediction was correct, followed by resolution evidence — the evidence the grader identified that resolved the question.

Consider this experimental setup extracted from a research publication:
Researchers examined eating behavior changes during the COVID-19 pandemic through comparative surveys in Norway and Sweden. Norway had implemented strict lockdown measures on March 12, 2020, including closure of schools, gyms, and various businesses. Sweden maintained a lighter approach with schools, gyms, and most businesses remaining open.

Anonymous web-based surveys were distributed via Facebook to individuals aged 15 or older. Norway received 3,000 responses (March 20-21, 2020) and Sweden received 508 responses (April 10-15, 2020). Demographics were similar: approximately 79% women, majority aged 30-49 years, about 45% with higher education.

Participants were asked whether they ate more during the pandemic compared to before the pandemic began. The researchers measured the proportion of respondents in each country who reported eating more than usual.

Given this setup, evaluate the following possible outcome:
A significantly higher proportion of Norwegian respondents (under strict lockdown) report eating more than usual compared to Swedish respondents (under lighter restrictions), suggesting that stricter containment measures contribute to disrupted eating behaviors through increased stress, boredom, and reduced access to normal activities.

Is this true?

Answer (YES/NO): YES